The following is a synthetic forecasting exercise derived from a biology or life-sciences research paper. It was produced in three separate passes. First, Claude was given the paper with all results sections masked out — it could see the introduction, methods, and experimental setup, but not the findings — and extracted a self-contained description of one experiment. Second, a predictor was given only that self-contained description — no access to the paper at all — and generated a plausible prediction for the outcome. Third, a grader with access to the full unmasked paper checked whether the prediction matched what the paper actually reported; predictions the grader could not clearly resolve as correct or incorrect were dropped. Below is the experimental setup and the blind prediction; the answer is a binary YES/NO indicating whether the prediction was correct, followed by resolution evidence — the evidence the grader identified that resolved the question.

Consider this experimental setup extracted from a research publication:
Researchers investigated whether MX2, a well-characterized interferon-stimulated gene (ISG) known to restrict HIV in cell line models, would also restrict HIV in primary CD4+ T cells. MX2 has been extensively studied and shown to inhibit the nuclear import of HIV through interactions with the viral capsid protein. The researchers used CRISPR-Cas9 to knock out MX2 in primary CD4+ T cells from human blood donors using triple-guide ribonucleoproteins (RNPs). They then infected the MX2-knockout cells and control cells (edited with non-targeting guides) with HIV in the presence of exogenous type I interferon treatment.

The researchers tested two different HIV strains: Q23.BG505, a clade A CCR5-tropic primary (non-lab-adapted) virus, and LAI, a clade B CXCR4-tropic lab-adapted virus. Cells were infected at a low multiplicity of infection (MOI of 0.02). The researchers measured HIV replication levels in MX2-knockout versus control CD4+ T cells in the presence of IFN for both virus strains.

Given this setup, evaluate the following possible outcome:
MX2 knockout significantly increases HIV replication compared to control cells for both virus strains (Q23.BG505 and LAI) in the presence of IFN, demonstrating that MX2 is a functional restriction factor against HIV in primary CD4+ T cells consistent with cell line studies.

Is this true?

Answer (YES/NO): NO